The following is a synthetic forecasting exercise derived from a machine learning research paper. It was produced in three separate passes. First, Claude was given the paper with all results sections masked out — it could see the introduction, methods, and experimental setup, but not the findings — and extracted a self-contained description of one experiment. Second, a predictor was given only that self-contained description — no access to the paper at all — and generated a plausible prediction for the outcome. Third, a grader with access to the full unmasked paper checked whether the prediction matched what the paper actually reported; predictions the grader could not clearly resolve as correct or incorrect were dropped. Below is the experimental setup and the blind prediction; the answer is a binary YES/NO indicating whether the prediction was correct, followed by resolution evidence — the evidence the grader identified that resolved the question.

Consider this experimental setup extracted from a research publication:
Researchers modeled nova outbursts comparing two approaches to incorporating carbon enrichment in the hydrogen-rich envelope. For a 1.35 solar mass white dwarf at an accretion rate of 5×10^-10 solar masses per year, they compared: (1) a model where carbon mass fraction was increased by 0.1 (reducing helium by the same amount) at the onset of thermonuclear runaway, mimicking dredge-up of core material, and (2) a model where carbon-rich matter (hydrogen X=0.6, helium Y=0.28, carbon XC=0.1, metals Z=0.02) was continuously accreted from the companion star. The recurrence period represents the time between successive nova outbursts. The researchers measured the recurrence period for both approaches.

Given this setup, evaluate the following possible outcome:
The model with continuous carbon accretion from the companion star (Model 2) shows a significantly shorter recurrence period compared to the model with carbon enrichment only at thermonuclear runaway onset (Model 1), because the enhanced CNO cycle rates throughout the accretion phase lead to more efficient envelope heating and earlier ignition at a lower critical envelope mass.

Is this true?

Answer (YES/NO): YES